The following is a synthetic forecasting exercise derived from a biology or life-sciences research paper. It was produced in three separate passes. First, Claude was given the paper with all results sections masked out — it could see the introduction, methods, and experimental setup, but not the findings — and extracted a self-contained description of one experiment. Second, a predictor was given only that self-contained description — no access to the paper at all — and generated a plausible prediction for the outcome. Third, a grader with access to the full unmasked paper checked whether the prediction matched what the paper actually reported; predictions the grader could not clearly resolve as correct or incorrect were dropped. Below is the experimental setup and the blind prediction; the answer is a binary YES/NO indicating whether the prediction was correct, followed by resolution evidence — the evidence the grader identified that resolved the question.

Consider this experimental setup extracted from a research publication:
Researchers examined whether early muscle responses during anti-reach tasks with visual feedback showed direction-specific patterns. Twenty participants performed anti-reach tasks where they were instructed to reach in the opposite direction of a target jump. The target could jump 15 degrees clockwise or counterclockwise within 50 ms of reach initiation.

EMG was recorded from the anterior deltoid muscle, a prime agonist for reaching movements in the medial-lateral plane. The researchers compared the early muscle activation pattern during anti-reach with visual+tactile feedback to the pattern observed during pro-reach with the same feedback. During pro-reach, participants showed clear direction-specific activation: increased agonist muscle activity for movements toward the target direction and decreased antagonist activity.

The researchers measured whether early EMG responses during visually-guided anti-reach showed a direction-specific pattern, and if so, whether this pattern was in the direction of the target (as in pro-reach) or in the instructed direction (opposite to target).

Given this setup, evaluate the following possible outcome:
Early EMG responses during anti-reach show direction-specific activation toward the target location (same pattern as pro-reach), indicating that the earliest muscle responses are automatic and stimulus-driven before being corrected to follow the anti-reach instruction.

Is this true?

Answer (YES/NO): YES